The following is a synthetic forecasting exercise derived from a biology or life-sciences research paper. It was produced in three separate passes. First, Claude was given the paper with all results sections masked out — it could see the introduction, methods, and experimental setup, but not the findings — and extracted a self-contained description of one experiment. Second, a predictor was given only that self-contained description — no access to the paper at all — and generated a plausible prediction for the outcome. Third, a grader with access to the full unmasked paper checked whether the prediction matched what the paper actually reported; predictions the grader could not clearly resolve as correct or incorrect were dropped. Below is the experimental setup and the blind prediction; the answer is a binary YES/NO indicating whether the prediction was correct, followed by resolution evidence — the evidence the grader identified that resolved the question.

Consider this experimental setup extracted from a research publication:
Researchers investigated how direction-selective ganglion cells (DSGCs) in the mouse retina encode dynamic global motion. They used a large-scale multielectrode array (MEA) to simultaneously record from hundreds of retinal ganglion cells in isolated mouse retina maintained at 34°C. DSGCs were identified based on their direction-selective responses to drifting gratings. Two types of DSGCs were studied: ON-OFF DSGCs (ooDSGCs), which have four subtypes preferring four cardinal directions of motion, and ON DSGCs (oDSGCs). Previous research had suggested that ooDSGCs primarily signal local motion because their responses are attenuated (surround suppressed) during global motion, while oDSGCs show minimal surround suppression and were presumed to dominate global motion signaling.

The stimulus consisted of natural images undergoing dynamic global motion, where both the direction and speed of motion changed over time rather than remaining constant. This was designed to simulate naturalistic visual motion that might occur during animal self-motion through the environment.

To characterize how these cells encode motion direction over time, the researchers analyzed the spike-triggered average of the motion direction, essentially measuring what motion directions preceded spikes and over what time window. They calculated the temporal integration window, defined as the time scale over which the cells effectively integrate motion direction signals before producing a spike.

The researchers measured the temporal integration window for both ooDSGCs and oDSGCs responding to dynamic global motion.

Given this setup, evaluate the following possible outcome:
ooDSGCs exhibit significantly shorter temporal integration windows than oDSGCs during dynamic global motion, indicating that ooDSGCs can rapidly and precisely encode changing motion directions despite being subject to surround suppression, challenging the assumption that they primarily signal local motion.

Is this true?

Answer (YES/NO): NO